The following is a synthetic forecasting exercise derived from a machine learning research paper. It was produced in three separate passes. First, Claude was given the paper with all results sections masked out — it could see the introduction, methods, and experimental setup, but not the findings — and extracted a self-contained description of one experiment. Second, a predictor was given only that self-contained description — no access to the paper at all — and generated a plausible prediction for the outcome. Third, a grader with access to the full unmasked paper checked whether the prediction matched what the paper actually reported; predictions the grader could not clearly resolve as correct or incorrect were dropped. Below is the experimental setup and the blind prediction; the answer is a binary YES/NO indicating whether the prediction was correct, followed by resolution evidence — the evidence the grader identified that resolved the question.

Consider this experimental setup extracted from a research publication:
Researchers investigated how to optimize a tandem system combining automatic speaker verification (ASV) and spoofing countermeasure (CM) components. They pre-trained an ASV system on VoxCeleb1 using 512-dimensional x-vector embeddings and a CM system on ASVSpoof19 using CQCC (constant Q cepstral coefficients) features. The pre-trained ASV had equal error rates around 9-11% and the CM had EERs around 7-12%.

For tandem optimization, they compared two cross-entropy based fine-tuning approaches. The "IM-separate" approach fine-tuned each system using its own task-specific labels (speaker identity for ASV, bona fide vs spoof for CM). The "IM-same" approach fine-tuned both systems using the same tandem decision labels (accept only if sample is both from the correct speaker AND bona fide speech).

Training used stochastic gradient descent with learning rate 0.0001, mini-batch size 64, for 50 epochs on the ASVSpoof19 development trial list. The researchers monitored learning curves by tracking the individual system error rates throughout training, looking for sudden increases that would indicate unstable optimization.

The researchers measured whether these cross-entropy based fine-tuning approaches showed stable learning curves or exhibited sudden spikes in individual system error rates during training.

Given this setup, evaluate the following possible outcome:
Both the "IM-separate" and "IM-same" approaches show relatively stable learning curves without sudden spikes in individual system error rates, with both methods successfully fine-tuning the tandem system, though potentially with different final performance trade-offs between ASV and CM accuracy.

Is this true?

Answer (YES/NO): NO